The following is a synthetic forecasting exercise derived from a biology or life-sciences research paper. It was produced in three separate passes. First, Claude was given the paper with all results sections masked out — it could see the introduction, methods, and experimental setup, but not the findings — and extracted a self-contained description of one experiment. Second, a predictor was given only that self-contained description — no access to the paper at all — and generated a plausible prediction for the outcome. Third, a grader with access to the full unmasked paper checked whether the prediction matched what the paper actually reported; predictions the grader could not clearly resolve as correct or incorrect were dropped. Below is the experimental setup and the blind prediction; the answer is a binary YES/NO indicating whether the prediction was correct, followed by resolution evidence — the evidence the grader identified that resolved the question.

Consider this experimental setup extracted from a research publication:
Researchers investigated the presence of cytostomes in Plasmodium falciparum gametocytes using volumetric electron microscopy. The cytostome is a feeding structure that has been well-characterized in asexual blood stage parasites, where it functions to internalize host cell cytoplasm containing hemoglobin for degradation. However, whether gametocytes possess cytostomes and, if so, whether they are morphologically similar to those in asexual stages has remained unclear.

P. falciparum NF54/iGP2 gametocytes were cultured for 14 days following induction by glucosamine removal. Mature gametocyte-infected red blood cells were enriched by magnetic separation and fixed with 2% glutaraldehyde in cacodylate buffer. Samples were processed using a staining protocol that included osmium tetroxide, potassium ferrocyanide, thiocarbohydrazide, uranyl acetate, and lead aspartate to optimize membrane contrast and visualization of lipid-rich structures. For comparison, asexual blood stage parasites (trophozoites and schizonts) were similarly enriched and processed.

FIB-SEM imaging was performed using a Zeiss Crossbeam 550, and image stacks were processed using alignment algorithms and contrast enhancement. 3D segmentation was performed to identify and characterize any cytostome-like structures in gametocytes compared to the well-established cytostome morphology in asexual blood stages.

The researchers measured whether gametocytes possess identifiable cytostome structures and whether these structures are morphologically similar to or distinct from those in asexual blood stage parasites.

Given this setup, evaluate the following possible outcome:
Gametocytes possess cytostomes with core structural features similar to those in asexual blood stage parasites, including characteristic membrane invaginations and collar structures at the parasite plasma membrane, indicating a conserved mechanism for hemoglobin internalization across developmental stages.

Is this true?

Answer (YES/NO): NO